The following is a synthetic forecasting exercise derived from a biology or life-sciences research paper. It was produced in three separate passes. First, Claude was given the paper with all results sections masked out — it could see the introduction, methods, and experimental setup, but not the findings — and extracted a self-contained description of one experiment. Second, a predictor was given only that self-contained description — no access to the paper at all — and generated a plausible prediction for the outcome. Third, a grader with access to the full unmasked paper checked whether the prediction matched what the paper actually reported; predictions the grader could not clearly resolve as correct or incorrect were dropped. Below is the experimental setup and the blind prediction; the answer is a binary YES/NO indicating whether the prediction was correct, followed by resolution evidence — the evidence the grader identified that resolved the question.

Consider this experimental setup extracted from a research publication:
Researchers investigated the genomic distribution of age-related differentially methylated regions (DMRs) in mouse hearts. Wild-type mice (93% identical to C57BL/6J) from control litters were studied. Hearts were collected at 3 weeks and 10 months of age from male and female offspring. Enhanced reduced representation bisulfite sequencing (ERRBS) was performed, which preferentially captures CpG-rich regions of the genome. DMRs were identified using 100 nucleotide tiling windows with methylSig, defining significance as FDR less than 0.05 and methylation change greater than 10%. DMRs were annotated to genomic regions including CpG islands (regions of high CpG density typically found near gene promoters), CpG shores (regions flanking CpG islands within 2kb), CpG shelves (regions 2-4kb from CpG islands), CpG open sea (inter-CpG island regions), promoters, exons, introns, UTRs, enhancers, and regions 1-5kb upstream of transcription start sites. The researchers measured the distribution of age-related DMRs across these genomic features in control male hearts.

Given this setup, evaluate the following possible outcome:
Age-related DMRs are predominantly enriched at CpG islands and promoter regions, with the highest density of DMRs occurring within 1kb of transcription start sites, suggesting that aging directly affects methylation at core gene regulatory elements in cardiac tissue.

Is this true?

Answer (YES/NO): NO